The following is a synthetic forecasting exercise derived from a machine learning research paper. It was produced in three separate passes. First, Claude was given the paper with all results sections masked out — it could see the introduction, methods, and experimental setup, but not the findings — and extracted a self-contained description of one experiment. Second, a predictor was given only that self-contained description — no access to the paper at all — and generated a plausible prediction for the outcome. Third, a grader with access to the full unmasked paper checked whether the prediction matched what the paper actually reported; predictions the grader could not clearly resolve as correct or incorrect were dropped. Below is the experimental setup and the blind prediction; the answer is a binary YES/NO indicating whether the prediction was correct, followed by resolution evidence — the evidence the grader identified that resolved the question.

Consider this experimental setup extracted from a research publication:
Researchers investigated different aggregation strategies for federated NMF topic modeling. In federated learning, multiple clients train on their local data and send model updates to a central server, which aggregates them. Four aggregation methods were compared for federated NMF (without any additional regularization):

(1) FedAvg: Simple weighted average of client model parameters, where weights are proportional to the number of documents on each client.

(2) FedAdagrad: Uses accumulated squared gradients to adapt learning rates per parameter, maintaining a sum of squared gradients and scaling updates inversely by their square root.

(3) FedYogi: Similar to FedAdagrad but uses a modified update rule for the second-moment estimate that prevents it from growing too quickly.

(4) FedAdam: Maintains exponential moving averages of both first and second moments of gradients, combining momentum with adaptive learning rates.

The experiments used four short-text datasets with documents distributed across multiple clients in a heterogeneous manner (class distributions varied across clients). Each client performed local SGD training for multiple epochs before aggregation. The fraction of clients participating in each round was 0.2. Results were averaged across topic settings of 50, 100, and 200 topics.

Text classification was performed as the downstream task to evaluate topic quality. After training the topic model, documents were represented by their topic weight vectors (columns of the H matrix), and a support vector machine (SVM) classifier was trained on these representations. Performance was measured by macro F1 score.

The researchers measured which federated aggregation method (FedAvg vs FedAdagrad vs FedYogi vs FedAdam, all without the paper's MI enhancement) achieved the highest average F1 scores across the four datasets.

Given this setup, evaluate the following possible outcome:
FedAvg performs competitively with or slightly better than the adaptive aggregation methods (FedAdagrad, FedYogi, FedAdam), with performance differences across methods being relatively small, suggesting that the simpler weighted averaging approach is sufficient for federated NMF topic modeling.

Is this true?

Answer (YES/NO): NO